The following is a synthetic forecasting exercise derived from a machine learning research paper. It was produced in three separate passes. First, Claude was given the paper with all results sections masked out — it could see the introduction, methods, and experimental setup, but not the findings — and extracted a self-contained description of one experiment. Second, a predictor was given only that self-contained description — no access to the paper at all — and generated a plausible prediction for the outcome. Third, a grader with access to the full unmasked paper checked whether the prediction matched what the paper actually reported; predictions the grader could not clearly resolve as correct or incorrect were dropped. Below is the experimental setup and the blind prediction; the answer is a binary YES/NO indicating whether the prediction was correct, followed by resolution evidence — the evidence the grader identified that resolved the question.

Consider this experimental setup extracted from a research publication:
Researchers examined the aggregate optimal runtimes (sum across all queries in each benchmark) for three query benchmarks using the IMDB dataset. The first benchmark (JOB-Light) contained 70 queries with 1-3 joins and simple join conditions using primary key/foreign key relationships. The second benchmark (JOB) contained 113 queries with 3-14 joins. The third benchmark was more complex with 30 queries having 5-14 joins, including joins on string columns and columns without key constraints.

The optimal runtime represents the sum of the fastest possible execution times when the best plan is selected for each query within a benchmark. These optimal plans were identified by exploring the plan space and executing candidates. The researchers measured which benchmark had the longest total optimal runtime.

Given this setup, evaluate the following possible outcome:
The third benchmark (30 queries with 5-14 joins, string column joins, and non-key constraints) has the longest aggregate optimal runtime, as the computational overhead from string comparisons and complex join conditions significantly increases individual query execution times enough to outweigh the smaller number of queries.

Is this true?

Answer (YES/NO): NO